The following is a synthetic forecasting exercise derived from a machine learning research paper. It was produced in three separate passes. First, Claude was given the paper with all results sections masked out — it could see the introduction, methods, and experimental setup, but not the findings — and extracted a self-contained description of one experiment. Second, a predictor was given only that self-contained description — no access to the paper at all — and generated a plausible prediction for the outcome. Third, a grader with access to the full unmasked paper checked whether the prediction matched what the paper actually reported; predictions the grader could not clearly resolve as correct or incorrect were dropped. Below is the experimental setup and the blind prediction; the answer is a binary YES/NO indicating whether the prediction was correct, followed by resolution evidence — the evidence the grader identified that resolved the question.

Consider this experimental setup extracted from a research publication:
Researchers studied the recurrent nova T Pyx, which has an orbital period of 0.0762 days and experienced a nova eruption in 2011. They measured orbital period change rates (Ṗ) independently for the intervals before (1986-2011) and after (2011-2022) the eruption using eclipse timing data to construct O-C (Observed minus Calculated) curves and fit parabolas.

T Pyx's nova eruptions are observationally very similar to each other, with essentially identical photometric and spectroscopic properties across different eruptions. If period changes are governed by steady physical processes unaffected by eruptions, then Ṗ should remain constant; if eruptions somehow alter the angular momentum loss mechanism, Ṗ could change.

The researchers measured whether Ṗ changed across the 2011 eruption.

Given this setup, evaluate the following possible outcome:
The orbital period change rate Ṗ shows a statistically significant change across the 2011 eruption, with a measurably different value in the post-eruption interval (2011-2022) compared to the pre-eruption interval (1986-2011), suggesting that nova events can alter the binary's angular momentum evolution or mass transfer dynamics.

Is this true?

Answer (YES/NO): YES